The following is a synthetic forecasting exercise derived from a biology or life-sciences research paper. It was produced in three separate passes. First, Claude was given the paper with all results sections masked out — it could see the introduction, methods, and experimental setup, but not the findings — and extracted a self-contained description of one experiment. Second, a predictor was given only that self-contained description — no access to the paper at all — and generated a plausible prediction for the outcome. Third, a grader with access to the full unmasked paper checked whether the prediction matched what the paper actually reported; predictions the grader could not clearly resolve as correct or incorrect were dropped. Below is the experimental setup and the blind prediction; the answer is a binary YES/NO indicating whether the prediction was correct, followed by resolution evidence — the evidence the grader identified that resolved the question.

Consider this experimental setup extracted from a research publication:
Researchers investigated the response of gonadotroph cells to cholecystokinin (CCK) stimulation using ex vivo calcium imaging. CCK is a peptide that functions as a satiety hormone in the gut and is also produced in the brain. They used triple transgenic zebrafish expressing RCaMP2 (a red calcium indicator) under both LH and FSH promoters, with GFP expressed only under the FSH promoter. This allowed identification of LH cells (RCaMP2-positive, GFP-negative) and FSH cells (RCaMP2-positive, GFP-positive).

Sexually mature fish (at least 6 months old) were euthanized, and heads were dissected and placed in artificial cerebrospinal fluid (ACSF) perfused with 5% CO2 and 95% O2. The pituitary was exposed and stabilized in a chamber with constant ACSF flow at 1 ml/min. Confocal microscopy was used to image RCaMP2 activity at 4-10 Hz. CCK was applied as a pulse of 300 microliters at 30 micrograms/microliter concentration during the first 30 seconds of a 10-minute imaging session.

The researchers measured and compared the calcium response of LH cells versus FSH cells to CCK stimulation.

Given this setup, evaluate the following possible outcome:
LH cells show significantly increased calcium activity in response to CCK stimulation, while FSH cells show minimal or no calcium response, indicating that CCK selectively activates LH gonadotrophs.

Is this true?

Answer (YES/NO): NO